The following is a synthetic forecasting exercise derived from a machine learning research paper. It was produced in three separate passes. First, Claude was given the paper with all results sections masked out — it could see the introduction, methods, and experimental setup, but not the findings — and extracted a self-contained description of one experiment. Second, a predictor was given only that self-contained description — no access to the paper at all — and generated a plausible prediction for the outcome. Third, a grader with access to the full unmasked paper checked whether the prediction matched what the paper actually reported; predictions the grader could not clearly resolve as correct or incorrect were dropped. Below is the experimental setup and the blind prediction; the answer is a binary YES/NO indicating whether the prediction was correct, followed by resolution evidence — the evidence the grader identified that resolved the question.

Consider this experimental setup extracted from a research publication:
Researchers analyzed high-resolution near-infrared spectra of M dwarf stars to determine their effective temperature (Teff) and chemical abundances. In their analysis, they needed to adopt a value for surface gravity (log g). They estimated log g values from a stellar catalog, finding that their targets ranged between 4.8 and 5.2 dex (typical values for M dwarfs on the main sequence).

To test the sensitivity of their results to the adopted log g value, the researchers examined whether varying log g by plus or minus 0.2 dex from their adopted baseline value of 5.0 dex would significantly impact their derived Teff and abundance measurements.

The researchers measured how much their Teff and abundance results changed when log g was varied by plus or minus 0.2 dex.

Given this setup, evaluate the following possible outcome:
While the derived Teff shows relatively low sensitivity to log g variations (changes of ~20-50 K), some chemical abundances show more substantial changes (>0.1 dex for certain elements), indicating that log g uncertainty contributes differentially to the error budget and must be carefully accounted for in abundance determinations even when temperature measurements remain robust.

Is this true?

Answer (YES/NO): NO